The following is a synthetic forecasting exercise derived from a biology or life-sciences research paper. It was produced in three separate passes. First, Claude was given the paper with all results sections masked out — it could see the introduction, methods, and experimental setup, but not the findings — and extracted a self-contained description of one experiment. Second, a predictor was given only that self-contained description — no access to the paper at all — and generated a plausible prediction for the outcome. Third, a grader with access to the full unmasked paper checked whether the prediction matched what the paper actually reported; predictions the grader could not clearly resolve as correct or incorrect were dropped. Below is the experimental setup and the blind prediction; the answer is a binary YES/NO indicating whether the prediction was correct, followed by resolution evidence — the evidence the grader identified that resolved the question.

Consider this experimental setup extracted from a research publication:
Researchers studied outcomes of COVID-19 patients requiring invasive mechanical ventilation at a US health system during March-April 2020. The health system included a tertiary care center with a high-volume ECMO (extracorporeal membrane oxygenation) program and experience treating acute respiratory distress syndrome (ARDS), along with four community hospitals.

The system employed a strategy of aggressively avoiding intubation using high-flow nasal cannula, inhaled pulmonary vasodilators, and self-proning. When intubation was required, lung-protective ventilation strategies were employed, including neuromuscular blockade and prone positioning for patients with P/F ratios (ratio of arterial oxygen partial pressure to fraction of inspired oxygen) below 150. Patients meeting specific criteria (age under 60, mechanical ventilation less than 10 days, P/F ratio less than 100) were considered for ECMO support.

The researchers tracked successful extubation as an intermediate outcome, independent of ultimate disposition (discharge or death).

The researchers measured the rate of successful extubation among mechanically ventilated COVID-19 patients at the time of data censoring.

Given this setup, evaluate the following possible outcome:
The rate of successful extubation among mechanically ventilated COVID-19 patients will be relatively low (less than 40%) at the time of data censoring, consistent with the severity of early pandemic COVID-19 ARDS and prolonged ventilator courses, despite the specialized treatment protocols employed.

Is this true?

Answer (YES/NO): NO